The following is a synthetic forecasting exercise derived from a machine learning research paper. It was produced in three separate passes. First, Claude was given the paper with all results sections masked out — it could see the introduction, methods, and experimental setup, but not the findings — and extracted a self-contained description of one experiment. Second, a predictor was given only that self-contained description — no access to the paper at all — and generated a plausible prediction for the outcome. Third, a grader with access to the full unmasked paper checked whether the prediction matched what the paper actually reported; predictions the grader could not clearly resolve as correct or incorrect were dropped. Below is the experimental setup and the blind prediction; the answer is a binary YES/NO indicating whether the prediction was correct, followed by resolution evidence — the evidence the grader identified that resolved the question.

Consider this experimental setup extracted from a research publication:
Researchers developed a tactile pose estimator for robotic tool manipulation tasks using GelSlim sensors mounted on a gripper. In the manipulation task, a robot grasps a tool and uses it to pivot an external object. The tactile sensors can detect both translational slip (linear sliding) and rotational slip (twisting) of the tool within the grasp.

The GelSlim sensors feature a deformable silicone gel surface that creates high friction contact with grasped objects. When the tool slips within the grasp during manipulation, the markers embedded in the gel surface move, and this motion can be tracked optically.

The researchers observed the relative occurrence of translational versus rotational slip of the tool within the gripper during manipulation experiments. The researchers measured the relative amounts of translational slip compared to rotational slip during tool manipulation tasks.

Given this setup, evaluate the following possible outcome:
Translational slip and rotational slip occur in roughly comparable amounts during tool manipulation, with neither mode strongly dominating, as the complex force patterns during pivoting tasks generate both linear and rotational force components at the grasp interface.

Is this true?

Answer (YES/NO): NO